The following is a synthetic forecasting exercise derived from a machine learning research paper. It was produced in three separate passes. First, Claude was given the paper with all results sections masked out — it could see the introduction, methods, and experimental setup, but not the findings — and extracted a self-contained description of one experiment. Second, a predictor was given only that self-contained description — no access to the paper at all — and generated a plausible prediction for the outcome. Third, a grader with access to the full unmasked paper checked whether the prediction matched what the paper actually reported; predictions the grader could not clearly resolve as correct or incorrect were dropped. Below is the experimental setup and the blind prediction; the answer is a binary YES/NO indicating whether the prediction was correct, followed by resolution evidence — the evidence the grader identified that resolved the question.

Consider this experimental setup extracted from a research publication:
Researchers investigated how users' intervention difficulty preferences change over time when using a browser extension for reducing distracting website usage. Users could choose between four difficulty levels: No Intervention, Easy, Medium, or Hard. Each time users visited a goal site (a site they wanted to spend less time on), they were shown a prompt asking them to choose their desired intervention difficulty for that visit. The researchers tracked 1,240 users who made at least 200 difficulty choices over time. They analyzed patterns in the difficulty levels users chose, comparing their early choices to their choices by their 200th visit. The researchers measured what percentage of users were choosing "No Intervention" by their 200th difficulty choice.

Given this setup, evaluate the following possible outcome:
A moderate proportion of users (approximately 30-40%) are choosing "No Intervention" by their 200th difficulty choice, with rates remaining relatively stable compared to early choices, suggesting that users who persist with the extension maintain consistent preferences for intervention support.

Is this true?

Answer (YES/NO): NO